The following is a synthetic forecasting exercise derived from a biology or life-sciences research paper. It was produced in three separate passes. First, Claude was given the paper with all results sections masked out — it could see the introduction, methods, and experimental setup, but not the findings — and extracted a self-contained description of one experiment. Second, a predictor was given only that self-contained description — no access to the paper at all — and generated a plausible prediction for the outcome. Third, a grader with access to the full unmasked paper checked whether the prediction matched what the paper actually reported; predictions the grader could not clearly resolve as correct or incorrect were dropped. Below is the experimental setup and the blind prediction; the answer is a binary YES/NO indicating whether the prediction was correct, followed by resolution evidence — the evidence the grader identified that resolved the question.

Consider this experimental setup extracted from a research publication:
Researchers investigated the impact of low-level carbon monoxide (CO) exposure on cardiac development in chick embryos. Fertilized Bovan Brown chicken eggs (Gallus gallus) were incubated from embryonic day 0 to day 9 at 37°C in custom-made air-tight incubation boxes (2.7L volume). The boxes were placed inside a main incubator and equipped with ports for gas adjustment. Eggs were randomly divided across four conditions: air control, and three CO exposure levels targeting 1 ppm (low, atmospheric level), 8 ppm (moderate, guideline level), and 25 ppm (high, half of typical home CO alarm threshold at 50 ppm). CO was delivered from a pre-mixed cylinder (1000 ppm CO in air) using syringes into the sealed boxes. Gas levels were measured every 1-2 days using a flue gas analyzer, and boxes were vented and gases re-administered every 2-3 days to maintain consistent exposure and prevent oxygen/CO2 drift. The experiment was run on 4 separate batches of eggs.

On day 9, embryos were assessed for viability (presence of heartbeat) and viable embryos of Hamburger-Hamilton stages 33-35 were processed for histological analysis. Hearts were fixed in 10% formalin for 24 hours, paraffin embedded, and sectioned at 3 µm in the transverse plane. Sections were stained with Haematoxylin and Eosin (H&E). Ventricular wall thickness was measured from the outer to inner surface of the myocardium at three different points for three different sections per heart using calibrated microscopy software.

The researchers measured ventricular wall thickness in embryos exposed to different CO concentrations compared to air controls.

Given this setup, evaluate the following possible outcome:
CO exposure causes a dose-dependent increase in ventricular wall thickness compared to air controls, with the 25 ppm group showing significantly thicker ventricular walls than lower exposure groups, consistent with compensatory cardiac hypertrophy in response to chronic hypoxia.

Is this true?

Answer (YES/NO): YES